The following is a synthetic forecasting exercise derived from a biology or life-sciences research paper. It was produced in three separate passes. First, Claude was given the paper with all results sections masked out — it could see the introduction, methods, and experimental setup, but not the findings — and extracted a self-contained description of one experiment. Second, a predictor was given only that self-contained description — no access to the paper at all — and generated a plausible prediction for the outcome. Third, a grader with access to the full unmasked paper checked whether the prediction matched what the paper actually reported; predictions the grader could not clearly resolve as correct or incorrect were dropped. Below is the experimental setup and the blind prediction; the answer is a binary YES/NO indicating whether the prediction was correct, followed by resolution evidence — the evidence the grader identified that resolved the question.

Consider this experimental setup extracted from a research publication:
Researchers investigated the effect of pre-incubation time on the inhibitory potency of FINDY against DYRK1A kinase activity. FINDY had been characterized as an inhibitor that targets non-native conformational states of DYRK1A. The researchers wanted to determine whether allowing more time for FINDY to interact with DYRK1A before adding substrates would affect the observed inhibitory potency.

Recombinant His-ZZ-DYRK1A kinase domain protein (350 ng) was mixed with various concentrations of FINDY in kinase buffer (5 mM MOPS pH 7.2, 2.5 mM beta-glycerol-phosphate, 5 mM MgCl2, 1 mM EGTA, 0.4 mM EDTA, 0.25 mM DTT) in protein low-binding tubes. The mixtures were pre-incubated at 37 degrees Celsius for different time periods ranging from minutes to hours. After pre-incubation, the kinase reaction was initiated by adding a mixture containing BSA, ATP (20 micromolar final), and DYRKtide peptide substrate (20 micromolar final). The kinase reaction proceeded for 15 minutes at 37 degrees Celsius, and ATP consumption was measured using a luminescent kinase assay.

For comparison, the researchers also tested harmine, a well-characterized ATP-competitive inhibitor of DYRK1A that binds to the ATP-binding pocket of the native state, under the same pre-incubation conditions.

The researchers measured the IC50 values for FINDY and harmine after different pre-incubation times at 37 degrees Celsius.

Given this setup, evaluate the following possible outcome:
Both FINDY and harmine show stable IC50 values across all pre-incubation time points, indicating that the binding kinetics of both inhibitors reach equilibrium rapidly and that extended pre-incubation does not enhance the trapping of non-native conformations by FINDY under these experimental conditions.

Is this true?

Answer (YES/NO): NO